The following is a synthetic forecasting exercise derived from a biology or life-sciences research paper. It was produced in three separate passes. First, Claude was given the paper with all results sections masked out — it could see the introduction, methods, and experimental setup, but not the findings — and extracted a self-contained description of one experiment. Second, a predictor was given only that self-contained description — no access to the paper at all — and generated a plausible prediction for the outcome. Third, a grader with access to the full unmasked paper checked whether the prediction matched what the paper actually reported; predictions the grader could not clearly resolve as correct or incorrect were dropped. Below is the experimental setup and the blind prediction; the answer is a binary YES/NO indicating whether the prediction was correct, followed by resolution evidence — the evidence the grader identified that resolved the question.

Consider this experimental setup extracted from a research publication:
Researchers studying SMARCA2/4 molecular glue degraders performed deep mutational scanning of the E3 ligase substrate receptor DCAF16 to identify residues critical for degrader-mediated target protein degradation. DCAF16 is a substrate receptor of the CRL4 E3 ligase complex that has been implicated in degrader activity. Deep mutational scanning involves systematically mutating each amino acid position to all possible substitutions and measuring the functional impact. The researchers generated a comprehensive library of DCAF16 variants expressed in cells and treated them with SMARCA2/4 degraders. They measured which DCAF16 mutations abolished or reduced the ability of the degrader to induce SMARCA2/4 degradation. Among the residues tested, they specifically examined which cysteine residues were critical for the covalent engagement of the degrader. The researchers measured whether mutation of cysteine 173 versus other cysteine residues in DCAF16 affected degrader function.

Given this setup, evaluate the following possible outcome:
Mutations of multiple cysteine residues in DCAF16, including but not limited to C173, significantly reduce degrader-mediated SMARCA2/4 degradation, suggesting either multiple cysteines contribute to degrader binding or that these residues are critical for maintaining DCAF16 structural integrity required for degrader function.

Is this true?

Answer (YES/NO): NO